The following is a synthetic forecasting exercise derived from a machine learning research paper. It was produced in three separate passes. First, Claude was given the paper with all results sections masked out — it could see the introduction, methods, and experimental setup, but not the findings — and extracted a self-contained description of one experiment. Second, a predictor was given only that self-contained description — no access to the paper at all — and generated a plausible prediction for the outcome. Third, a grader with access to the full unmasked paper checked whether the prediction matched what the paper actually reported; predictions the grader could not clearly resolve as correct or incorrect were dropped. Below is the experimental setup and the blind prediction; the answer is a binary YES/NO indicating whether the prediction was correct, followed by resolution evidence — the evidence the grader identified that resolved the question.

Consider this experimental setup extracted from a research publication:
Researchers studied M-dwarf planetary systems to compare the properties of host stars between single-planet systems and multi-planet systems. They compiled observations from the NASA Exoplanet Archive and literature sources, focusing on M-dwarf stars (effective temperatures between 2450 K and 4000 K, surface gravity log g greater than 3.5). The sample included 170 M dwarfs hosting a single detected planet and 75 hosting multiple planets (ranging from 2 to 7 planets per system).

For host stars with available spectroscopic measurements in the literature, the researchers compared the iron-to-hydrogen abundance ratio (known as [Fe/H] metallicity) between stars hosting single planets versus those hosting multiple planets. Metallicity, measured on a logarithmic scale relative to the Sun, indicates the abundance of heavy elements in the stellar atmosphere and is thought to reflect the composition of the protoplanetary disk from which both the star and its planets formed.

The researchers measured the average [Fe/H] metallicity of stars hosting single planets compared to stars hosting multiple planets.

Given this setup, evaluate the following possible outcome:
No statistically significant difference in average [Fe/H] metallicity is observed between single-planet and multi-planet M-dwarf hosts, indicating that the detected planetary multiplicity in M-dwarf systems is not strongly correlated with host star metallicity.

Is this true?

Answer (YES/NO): NO